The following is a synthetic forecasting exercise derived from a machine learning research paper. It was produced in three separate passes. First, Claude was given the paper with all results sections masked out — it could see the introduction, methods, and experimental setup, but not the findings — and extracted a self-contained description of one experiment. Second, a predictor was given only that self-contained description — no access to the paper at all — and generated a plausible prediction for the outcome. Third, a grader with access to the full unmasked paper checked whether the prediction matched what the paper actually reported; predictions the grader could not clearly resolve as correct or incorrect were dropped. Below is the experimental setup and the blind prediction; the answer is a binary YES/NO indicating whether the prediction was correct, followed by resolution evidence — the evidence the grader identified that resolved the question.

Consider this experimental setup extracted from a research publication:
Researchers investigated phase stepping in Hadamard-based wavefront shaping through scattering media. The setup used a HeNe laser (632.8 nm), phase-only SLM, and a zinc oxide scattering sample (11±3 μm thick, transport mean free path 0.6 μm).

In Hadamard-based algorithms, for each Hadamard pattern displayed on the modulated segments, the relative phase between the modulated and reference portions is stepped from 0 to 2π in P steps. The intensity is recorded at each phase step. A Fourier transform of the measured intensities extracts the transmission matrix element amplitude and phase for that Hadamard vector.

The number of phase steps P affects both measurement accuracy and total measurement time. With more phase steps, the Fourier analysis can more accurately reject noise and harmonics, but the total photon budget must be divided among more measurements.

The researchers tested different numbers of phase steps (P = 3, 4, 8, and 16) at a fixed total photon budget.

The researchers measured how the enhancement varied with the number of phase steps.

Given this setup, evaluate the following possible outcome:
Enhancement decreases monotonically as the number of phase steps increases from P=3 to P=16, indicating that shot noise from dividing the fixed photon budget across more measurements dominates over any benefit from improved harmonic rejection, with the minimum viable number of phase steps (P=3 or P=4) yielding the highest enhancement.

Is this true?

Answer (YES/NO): NO